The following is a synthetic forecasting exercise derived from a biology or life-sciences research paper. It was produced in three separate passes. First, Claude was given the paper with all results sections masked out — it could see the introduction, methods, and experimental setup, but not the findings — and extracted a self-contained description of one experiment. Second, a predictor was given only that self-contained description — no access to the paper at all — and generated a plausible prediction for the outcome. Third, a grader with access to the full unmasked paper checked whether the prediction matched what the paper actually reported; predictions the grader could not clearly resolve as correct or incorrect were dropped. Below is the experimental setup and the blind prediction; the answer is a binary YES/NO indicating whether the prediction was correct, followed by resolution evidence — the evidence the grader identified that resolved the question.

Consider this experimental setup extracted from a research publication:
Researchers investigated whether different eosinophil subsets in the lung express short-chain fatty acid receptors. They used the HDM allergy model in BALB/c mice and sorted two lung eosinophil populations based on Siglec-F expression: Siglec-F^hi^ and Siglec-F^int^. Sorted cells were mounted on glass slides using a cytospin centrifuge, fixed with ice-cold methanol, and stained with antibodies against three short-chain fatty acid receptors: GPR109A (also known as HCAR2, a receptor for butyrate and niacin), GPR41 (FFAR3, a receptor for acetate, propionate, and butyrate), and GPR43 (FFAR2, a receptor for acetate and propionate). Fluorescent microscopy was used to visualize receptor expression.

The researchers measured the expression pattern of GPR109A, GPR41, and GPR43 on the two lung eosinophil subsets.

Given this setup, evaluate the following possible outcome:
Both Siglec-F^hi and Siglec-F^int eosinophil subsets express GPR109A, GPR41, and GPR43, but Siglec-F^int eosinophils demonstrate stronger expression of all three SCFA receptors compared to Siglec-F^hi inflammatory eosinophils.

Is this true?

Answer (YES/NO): NO